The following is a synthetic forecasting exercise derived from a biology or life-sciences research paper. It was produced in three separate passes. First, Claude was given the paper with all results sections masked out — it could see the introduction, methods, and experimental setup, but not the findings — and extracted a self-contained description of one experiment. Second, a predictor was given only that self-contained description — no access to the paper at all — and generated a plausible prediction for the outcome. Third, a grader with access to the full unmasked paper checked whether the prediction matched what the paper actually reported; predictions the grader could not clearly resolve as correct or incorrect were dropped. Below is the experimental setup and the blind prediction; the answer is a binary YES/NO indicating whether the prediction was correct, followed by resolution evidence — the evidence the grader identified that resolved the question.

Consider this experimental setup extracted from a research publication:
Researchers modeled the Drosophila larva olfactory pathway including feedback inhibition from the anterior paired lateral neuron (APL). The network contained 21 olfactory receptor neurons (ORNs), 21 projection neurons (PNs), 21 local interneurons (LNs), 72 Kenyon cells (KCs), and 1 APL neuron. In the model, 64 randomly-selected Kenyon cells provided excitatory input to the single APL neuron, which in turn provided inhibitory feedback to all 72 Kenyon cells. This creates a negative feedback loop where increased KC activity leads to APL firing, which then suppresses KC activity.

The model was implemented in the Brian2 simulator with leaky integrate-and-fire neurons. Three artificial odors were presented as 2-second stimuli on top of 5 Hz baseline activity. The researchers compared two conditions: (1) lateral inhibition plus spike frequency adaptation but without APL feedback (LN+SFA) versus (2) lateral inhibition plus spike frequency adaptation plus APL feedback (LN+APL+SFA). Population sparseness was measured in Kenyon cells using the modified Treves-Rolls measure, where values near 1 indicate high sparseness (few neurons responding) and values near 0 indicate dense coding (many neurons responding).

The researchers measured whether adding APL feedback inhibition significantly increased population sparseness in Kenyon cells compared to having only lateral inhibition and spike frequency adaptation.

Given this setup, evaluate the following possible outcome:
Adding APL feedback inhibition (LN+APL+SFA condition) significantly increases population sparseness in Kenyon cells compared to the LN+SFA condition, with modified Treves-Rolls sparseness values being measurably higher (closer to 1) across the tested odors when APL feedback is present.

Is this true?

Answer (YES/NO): YES